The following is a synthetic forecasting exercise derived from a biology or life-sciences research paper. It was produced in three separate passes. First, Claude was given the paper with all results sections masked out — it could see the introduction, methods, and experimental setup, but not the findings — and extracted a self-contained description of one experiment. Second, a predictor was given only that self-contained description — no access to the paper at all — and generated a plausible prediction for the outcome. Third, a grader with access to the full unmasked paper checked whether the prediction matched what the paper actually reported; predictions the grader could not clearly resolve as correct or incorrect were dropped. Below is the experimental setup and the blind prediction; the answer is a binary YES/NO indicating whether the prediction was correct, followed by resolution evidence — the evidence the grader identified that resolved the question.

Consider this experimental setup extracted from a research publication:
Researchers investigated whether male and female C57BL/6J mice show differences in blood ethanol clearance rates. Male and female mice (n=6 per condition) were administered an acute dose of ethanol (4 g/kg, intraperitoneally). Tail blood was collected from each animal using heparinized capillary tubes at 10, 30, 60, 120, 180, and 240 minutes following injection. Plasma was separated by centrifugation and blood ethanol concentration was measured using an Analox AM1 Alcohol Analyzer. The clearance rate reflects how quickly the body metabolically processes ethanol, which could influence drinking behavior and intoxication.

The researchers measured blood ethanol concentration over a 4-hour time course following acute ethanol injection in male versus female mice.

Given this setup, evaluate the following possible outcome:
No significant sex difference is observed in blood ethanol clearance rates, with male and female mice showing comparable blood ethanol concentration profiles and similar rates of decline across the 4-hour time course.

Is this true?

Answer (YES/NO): NO